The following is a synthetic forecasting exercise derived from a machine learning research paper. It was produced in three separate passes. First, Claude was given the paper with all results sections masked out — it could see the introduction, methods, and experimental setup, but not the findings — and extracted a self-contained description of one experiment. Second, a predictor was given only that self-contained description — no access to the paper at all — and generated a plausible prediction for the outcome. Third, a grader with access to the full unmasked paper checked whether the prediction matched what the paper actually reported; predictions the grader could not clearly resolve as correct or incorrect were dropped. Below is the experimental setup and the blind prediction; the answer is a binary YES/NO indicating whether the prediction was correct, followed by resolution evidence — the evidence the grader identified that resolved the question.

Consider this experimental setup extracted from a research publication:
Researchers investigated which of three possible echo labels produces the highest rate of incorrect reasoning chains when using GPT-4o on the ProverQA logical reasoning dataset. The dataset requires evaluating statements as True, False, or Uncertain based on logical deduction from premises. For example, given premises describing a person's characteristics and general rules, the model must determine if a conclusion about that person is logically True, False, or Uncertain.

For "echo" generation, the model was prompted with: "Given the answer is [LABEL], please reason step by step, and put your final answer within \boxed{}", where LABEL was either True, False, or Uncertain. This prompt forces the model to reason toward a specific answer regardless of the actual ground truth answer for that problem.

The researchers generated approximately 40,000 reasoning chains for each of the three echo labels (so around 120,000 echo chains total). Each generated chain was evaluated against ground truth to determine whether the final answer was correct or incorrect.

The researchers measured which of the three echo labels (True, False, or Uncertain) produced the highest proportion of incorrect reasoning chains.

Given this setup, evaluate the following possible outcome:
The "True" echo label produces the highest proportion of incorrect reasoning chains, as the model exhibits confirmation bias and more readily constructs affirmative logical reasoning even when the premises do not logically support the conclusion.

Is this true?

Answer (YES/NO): NO